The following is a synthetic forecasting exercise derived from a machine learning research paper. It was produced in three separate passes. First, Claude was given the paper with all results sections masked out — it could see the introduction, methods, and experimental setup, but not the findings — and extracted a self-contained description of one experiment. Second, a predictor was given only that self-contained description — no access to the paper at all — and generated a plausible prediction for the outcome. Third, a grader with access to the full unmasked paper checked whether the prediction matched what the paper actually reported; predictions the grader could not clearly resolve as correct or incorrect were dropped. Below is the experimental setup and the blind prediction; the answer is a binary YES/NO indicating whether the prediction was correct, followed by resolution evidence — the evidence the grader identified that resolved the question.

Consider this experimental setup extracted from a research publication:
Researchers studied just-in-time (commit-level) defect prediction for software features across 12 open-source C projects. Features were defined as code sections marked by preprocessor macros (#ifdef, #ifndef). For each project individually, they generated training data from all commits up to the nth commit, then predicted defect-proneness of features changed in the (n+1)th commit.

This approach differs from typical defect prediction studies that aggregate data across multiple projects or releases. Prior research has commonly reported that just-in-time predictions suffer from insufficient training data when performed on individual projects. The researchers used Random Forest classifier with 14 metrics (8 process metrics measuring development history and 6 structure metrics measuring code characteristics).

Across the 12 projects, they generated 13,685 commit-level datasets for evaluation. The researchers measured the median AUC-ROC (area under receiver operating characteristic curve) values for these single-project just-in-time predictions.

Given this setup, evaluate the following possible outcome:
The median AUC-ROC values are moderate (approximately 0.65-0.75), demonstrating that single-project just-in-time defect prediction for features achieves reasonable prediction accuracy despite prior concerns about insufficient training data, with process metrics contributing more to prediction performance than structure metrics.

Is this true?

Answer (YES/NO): NO